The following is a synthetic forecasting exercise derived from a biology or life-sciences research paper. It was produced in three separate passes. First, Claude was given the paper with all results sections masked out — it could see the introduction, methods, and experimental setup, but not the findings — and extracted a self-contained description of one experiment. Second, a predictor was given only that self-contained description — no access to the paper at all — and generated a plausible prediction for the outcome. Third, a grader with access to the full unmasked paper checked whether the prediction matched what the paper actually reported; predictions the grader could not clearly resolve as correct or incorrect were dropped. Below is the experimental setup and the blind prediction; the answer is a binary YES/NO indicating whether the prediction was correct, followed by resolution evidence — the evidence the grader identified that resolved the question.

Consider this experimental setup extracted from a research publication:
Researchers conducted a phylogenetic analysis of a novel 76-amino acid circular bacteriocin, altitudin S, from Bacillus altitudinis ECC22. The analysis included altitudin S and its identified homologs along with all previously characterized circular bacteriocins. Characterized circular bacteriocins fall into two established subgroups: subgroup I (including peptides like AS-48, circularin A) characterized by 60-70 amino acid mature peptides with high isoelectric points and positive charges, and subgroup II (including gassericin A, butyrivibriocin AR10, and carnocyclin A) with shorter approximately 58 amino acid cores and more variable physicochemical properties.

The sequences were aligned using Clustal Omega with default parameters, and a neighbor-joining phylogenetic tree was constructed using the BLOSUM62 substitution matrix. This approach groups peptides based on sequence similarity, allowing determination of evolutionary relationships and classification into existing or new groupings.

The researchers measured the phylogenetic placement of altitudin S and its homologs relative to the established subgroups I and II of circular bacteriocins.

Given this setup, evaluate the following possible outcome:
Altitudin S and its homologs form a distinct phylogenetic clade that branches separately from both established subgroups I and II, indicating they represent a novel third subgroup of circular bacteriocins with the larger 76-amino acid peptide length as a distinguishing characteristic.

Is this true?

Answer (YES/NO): YES